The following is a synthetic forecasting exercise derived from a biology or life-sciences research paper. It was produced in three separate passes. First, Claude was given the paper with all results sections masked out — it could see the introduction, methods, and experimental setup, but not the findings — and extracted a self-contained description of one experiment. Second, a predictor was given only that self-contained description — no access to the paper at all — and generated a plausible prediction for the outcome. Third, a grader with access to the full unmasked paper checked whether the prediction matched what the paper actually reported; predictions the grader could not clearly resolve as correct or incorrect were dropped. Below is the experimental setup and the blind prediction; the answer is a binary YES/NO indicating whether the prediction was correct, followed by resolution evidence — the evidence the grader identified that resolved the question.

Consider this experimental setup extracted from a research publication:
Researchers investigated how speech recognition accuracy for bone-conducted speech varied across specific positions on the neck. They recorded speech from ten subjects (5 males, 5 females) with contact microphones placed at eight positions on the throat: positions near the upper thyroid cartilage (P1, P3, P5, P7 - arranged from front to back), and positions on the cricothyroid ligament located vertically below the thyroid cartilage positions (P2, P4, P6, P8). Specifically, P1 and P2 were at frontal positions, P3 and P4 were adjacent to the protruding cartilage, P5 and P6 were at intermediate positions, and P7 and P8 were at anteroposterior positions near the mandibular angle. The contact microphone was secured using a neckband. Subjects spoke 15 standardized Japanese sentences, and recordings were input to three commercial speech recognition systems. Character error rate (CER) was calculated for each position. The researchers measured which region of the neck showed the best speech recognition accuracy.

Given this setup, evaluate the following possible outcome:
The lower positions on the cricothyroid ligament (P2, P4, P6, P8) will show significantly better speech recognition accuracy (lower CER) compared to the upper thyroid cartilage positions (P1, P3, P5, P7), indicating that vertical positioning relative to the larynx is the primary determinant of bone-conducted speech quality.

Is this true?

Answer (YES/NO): NO